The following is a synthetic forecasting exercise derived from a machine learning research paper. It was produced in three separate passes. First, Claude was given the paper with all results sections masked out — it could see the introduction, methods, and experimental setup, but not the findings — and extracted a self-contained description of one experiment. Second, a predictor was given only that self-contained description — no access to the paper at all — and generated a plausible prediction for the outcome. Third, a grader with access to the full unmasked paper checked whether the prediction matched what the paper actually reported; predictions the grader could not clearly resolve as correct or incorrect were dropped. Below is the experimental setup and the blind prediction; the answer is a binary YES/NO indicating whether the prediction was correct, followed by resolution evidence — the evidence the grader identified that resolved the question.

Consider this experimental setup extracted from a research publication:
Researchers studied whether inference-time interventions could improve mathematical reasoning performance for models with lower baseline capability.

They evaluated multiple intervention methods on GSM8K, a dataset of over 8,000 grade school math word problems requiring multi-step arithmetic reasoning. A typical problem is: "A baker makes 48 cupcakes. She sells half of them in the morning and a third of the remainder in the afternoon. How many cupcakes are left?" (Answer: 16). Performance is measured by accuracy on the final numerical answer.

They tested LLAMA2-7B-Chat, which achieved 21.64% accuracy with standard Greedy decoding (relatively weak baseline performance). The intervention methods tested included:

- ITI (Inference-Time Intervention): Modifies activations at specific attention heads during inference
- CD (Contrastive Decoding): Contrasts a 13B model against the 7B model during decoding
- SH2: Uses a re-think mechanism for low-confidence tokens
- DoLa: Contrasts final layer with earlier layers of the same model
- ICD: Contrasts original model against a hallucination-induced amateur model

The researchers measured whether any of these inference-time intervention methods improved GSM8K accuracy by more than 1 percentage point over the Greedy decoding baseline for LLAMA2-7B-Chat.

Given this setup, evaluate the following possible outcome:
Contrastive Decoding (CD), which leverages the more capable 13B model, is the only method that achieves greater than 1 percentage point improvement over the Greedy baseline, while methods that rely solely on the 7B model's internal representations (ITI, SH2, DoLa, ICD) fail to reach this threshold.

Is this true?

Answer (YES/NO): NO